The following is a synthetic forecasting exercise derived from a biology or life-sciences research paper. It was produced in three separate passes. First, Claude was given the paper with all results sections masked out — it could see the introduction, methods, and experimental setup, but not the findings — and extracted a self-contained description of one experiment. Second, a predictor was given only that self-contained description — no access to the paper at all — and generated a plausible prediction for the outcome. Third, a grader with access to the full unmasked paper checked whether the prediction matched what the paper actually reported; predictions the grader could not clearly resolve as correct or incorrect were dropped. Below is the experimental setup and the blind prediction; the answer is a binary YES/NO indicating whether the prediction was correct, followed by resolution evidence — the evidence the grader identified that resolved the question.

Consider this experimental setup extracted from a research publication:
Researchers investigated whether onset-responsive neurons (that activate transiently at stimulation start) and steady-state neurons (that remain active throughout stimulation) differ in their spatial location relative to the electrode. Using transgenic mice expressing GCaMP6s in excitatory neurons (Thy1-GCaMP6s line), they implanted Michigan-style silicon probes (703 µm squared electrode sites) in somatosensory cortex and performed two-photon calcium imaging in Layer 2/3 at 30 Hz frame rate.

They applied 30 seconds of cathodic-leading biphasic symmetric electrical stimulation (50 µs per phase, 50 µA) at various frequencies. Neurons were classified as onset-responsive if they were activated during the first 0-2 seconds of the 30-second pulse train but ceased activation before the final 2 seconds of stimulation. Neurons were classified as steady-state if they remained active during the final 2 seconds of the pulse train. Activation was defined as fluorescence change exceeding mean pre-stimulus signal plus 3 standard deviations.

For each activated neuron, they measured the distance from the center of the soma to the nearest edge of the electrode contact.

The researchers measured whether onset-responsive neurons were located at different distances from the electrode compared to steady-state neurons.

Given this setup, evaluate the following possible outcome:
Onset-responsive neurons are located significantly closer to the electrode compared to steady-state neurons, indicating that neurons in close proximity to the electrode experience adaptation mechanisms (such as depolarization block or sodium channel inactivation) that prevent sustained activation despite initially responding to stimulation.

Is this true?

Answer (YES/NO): NO